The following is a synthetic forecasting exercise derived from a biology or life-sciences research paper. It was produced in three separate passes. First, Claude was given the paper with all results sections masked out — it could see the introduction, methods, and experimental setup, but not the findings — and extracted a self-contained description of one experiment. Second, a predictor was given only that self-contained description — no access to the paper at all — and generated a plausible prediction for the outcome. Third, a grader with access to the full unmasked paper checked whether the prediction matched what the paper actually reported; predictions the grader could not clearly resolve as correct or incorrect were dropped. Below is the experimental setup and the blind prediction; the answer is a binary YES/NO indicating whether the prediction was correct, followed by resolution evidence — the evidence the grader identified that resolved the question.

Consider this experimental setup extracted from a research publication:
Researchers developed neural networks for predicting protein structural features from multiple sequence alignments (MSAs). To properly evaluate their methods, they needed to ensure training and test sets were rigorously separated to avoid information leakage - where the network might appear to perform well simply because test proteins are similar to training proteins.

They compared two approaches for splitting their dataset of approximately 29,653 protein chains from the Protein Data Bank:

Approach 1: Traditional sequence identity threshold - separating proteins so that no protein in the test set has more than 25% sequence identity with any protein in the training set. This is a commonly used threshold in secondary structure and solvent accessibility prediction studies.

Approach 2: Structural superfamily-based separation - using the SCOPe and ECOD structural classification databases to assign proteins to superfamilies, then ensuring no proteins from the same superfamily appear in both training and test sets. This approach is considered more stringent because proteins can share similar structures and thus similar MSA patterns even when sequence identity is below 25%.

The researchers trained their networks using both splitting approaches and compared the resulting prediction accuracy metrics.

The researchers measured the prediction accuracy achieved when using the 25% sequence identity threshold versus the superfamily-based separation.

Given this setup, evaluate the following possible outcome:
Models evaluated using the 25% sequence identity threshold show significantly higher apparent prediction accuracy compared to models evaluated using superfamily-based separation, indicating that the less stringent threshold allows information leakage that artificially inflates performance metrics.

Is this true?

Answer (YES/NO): YES